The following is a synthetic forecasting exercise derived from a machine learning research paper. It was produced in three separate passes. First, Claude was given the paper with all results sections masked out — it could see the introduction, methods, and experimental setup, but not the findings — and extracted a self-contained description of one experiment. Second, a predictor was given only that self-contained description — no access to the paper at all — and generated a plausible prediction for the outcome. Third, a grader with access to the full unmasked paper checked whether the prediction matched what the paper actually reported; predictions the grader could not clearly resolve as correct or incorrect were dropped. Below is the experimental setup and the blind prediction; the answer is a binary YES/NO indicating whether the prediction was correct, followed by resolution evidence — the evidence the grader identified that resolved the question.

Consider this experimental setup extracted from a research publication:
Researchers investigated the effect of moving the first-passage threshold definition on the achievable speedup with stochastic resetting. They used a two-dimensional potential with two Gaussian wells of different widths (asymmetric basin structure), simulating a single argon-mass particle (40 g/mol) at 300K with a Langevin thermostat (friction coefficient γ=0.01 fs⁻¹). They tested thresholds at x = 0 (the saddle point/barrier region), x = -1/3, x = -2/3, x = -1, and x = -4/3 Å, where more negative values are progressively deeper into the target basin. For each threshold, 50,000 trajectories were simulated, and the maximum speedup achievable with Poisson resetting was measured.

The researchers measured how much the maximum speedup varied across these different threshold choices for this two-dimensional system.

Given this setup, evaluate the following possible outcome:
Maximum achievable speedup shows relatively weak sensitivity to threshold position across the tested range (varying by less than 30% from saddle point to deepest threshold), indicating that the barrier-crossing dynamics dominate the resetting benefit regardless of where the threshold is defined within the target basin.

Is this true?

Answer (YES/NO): NO